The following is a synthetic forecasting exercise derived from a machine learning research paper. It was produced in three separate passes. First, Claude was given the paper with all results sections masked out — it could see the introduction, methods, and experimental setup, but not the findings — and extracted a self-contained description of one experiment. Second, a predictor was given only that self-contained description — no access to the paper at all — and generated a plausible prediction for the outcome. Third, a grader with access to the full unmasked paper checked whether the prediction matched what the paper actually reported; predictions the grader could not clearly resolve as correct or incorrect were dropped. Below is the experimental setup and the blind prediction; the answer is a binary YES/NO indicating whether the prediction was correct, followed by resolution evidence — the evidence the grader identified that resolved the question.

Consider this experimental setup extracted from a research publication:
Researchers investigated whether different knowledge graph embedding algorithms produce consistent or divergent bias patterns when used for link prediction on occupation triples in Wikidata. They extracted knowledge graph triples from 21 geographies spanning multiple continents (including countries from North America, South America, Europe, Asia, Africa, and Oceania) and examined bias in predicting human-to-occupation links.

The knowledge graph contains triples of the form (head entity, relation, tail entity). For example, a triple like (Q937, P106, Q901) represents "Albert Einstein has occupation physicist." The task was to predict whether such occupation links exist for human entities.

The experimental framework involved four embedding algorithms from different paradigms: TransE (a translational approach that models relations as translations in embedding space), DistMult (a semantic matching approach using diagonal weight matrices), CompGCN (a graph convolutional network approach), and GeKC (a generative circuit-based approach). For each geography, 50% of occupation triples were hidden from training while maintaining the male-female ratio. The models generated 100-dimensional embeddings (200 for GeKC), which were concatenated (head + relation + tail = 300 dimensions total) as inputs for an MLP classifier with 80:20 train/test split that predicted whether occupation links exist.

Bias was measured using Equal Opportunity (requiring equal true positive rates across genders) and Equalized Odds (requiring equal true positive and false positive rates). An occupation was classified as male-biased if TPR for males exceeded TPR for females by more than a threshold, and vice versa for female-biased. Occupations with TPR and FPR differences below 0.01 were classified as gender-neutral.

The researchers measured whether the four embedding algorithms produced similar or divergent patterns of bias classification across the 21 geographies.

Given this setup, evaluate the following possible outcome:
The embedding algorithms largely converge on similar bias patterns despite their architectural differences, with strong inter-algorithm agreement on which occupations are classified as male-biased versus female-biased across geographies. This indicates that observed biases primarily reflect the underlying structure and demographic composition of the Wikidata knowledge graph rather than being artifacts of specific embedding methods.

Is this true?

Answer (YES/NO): YES